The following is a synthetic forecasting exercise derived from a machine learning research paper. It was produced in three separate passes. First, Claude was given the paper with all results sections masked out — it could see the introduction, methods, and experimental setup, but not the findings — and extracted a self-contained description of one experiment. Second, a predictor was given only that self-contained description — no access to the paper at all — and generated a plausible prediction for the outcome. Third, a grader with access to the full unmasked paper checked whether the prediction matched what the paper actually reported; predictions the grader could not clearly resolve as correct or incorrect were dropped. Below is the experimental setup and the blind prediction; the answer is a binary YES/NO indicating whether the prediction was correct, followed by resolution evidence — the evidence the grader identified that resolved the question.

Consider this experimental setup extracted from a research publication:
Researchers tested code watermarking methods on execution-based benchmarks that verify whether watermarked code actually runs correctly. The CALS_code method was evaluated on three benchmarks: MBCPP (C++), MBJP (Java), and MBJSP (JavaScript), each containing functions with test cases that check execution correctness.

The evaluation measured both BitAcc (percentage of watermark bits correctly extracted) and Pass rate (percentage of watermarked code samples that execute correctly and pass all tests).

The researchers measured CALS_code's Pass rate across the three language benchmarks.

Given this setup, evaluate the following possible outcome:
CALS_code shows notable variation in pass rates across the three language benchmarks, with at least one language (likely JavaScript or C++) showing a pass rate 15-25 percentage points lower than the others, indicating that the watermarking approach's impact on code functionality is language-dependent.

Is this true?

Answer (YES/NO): NO